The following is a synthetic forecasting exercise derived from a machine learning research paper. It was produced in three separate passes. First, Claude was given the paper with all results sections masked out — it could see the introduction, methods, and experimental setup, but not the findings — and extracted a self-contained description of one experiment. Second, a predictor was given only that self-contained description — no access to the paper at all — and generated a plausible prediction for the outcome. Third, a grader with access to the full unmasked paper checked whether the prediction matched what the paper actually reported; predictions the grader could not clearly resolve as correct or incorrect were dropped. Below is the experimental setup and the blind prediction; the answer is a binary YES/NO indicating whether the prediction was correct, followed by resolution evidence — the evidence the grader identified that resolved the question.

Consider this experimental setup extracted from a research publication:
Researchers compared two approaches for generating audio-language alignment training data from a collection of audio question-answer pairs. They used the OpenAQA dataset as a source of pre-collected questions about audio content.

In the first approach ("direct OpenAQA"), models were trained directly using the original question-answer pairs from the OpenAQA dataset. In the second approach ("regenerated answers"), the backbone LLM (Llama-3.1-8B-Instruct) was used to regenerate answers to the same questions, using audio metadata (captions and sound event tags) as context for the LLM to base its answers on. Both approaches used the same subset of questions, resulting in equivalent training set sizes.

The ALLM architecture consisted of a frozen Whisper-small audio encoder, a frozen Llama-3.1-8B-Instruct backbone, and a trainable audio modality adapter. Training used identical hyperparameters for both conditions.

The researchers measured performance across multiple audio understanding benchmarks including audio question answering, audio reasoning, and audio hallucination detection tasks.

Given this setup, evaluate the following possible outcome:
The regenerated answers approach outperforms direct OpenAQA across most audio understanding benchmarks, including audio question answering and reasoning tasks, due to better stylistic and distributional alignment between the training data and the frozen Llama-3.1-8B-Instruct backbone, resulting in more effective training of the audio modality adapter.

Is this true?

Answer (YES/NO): YES